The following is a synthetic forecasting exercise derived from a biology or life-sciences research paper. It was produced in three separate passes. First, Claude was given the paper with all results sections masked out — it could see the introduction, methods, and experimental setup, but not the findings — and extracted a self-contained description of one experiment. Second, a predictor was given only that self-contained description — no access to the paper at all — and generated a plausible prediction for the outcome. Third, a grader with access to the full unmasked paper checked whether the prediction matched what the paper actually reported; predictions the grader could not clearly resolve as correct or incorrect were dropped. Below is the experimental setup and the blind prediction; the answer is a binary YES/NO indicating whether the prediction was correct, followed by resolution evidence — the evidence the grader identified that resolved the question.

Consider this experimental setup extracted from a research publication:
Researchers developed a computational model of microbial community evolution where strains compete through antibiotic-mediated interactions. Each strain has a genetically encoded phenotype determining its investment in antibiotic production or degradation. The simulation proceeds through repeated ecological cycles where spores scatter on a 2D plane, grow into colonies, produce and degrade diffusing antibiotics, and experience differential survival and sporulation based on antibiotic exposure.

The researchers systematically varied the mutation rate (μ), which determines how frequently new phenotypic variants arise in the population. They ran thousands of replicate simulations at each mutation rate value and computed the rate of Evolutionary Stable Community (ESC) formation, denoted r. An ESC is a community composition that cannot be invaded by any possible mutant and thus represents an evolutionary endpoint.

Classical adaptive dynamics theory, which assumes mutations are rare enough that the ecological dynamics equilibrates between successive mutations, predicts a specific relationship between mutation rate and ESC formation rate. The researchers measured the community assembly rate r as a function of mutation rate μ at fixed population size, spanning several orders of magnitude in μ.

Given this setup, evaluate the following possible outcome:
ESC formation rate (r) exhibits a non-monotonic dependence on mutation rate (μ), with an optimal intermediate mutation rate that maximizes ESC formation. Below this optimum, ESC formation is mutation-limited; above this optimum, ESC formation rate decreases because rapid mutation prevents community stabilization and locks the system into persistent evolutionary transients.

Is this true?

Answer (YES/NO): NO